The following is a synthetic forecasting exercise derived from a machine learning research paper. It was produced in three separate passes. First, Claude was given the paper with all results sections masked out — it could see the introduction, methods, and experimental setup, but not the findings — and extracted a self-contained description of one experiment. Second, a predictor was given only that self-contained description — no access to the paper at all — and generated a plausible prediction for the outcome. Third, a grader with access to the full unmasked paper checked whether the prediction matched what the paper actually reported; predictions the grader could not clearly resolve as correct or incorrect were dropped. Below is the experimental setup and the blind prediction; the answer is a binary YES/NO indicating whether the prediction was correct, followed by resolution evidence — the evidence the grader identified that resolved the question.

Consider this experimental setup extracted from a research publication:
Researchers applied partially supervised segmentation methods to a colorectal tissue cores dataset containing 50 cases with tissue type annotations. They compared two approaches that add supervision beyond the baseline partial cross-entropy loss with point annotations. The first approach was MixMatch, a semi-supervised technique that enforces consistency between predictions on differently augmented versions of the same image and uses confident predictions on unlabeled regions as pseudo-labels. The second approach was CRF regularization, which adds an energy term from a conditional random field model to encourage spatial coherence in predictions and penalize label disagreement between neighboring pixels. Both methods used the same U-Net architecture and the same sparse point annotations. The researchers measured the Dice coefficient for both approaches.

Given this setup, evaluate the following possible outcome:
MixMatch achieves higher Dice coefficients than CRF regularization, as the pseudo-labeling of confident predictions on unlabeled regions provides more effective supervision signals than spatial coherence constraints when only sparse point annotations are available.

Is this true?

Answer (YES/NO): NO